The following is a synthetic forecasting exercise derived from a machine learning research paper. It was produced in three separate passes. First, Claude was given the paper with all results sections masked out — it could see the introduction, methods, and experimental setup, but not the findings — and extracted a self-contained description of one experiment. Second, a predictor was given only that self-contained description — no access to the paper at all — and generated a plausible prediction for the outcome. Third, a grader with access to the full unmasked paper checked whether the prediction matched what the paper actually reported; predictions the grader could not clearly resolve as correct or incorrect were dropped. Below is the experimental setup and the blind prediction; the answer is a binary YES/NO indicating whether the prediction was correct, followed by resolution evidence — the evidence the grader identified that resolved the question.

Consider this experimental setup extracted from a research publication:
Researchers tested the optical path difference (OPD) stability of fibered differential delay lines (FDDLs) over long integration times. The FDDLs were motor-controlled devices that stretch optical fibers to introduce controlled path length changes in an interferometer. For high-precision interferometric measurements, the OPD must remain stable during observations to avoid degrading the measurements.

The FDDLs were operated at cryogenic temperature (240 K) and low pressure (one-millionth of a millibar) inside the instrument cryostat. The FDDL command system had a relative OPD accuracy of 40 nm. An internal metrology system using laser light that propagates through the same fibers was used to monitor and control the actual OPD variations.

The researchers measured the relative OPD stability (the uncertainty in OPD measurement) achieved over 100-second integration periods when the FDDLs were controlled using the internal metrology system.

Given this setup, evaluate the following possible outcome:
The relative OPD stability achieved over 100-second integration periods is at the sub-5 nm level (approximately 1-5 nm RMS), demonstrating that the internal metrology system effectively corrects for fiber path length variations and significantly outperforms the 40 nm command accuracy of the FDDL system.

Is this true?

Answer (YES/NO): NO